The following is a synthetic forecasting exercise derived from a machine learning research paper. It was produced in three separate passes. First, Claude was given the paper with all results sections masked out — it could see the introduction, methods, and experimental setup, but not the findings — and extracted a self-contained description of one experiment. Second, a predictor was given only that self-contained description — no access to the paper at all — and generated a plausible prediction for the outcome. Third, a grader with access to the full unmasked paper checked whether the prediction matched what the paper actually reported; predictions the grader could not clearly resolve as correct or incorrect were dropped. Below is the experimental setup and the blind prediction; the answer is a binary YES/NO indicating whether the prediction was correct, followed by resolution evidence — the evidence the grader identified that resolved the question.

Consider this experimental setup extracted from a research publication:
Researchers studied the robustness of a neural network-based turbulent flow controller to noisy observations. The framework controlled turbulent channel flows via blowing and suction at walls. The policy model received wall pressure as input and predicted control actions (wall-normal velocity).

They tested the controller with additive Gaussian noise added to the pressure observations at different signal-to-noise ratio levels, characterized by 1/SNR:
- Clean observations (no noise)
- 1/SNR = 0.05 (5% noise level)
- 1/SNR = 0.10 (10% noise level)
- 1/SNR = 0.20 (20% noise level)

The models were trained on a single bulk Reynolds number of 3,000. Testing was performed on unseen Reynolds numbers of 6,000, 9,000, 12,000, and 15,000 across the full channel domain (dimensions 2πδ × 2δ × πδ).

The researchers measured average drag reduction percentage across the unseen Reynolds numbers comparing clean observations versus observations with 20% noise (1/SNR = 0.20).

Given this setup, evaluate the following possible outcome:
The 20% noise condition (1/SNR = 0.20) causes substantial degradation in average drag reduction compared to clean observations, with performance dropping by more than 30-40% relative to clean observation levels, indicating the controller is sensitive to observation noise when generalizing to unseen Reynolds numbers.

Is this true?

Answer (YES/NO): NO